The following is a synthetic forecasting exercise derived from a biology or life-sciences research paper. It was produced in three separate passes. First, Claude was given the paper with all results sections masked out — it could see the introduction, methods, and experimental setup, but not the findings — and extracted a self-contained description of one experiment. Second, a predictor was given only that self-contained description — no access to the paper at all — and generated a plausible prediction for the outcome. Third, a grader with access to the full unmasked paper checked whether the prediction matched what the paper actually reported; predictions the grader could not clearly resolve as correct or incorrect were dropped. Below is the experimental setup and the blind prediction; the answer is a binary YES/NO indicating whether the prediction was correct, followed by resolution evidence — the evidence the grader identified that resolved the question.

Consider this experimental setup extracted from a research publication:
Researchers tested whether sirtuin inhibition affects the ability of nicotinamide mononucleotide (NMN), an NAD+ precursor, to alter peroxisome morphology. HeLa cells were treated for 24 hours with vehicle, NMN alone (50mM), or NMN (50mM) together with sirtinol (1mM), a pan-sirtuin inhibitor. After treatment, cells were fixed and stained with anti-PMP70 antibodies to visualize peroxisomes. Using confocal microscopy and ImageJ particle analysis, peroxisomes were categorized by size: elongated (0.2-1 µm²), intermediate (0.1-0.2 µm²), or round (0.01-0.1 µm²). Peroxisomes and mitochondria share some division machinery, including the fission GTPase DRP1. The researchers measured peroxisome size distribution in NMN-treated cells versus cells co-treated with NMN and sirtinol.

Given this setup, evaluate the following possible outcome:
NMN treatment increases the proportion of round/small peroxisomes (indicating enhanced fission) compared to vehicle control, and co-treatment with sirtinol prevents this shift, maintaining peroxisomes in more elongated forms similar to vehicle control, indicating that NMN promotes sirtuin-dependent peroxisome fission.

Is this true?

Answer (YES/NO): NO